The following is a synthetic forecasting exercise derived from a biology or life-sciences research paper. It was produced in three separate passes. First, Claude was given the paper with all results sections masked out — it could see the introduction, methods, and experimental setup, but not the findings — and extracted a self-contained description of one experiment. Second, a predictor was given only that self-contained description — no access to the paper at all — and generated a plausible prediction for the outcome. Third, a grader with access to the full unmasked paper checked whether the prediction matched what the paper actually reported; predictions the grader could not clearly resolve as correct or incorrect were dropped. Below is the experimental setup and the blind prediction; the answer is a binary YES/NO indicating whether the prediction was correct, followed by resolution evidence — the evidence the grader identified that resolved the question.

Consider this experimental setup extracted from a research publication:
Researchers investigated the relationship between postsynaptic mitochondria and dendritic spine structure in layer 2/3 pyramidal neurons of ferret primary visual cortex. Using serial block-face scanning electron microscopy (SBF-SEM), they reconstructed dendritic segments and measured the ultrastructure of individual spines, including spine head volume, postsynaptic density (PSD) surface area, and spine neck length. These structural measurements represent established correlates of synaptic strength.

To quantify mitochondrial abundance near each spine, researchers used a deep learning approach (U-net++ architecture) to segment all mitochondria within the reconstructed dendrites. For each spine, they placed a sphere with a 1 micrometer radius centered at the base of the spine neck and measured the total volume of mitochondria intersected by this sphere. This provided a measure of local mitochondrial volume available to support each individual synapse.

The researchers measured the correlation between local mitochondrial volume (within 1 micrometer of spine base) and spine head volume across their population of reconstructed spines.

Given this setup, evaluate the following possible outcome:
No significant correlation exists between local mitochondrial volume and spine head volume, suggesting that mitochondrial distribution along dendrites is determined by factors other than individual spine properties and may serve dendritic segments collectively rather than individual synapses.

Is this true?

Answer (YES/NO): YES